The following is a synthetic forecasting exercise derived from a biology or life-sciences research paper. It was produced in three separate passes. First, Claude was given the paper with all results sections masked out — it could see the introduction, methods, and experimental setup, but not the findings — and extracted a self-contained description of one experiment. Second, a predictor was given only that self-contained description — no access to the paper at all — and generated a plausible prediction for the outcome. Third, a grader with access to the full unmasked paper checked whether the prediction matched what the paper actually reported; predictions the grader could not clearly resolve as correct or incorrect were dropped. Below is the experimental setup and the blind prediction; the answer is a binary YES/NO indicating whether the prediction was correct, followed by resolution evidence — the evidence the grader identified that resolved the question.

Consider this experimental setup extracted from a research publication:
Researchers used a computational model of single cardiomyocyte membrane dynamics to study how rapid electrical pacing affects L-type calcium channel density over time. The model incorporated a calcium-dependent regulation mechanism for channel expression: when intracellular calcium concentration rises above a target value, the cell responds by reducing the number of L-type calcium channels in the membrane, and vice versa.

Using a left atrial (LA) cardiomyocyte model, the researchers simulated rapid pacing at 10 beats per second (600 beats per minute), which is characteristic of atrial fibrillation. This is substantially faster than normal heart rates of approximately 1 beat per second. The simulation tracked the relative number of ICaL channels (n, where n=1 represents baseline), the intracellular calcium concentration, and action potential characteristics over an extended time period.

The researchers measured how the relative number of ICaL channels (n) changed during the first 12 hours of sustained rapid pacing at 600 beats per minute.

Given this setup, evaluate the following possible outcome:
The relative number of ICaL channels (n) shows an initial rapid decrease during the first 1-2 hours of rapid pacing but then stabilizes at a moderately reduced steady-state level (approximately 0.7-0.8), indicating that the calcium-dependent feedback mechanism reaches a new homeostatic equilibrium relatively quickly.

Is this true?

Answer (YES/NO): NO